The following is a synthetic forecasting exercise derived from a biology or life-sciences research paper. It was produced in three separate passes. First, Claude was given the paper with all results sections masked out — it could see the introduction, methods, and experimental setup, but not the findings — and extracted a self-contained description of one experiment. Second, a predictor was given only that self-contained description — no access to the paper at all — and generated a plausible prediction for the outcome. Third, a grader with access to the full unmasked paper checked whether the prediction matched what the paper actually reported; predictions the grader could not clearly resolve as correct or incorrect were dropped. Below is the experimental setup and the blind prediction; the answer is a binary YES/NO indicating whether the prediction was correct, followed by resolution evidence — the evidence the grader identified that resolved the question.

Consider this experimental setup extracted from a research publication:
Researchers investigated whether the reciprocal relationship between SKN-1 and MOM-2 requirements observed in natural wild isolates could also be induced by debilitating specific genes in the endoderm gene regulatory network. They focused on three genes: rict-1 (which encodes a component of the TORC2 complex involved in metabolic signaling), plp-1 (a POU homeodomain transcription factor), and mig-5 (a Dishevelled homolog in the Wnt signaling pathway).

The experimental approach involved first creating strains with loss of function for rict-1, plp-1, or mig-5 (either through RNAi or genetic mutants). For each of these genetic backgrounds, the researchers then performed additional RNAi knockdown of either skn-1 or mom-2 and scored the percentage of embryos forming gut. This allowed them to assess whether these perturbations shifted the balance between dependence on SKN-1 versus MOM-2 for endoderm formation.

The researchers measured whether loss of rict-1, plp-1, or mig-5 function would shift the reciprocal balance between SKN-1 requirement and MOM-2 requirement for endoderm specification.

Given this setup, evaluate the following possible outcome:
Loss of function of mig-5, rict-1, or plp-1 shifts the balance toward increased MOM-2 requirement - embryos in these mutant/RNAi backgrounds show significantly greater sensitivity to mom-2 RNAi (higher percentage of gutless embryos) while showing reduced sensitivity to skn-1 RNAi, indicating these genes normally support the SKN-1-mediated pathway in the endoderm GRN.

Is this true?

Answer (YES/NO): NO